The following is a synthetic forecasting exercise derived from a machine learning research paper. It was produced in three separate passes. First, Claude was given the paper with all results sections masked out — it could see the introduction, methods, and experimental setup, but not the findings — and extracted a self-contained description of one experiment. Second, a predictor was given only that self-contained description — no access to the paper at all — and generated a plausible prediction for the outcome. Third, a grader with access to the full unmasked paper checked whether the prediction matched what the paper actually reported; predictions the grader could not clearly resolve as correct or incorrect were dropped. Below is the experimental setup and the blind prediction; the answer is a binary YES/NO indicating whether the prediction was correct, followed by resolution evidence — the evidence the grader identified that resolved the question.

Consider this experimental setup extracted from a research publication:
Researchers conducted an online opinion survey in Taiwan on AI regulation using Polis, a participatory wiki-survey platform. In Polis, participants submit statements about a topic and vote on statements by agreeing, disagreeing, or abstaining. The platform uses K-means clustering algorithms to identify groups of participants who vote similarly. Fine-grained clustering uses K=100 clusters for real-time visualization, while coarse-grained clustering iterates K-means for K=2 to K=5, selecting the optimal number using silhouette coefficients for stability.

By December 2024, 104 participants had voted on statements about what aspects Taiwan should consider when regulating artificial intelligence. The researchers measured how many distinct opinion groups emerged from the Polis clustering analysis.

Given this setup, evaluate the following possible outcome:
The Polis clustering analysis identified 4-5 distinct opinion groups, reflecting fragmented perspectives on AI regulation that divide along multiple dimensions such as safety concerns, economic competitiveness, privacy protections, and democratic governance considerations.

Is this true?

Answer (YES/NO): YES